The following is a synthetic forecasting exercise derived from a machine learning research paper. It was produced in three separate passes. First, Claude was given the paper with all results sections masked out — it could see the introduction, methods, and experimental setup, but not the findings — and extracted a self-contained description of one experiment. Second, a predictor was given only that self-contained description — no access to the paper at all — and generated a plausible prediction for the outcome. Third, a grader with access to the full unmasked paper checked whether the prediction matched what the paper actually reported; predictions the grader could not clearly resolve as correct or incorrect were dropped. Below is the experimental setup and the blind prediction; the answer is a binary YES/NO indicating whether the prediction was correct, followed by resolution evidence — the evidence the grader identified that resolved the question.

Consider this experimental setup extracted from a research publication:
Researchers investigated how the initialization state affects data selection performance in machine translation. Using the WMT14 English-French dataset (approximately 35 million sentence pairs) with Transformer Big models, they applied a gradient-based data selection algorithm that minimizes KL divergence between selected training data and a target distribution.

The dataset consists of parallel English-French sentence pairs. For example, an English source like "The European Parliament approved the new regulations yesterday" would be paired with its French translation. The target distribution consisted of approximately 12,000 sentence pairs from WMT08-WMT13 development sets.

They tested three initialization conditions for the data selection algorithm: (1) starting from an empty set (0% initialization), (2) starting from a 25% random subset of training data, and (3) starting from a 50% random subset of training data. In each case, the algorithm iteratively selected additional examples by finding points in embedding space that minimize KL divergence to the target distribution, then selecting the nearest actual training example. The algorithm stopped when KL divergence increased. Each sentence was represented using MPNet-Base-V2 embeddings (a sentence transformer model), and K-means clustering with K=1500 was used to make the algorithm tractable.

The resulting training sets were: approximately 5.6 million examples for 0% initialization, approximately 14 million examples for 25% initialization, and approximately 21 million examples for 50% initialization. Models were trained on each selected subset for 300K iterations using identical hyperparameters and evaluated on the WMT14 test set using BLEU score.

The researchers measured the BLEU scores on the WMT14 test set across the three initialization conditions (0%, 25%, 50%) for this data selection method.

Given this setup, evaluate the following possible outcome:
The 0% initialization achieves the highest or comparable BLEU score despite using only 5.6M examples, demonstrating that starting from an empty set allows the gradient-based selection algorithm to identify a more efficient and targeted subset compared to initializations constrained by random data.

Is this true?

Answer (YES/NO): NO